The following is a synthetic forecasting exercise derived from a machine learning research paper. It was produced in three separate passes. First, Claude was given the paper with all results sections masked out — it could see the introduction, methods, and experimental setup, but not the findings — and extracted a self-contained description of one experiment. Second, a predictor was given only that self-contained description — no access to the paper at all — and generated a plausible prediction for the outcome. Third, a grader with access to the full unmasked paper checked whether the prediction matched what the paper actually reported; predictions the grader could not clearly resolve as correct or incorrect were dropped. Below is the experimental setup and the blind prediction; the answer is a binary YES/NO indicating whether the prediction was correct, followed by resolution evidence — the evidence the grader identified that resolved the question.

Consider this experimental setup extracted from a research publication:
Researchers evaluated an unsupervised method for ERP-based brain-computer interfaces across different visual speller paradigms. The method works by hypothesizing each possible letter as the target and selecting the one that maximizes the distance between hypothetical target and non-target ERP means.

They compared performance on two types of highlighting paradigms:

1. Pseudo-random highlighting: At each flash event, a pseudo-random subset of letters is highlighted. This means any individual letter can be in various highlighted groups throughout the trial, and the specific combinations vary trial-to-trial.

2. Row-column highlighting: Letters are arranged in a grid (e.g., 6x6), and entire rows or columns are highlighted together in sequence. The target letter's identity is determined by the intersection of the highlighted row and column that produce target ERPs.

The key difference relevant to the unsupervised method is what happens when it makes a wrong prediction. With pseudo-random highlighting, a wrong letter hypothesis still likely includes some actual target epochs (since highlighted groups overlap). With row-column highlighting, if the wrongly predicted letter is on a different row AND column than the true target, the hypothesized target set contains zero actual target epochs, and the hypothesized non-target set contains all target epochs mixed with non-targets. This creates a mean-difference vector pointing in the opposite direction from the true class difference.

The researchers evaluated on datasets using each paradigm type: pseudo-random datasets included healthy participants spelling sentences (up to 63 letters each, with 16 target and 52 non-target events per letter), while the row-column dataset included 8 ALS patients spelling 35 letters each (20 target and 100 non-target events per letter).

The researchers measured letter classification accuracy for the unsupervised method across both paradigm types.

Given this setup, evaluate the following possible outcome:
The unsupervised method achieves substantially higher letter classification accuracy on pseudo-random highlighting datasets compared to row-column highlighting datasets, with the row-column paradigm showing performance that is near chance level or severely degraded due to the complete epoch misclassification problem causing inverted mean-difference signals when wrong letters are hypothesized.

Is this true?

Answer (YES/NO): NO